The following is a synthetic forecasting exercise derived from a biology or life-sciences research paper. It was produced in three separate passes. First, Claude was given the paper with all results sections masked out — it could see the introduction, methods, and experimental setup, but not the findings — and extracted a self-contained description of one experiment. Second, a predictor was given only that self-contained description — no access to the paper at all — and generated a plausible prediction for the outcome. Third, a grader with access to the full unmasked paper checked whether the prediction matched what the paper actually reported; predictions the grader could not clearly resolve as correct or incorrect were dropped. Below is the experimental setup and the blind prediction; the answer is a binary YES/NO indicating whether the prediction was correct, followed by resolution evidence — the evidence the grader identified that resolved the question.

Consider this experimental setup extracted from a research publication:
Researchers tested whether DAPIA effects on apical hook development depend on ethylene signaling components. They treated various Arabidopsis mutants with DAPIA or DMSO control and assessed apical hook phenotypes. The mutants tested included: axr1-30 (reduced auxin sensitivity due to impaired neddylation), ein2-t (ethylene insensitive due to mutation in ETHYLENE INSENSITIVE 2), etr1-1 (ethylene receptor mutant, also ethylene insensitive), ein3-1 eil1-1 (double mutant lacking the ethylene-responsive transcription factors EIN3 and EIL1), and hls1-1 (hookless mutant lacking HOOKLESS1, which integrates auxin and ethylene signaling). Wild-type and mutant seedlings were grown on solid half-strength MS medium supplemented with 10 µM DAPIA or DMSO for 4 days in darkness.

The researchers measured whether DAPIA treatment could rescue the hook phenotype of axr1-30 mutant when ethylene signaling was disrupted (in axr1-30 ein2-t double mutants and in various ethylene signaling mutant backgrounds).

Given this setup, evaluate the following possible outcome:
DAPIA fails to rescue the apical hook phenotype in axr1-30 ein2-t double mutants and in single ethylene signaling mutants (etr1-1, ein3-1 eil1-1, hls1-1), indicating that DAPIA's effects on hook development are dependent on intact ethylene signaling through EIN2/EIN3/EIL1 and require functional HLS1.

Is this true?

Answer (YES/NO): NO